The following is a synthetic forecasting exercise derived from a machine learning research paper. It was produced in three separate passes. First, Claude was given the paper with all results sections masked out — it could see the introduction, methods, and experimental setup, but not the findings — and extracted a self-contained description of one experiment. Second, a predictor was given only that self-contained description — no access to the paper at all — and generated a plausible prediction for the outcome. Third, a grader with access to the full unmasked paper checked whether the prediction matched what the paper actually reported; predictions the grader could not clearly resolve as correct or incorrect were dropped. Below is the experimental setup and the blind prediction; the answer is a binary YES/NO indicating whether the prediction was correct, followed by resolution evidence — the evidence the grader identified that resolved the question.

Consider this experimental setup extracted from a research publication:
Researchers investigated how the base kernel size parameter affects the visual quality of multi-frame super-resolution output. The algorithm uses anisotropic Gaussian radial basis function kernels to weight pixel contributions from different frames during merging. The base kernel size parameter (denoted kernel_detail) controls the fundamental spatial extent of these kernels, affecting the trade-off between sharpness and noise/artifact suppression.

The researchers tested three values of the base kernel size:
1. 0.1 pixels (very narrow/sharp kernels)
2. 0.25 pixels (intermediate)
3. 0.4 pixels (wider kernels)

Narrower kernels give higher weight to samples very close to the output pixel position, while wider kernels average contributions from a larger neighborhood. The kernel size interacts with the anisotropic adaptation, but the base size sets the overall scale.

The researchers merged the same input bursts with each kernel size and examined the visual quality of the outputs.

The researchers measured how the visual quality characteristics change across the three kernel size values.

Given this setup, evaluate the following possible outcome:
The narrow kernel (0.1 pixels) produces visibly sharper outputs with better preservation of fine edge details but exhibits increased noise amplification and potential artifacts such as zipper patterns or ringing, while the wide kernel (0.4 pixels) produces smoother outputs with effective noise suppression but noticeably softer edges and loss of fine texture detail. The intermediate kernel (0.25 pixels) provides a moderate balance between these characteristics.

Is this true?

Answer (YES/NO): YES